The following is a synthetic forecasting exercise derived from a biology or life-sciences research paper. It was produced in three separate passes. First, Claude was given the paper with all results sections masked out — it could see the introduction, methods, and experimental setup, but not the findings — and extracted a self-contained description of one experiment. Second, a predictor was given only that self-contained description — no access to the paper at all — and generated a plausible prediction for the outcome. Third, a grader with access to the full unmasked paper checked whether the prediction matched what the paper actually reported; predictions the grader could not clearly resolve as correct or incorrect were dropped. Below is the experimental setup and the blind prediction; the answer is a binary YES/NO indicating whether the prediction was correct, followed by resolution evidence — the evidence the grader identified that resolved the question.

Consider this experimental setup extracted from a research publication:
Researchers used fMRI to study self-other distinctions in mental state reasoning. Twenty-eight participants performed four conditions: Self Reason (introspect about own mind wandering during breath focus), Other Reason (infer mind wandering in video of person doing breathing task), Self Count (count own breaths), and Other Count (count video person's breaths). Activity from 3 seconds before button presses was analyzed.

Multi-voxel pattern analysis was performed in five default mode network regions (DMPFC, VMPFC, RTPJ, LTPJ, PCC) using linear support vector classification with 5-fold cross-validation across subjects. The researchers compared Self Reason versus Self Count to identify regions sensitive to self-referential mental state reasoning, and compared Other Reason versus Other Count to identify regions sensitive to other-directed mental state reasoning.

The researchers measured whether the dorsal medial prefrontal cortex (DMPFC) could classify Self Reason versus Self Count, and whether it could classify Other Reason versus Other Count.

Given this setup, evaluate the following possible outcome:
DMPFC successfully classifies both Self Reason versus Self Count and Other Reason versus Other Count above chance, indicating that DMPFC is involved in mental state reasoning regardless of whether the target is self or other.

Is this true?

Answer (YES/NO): YES